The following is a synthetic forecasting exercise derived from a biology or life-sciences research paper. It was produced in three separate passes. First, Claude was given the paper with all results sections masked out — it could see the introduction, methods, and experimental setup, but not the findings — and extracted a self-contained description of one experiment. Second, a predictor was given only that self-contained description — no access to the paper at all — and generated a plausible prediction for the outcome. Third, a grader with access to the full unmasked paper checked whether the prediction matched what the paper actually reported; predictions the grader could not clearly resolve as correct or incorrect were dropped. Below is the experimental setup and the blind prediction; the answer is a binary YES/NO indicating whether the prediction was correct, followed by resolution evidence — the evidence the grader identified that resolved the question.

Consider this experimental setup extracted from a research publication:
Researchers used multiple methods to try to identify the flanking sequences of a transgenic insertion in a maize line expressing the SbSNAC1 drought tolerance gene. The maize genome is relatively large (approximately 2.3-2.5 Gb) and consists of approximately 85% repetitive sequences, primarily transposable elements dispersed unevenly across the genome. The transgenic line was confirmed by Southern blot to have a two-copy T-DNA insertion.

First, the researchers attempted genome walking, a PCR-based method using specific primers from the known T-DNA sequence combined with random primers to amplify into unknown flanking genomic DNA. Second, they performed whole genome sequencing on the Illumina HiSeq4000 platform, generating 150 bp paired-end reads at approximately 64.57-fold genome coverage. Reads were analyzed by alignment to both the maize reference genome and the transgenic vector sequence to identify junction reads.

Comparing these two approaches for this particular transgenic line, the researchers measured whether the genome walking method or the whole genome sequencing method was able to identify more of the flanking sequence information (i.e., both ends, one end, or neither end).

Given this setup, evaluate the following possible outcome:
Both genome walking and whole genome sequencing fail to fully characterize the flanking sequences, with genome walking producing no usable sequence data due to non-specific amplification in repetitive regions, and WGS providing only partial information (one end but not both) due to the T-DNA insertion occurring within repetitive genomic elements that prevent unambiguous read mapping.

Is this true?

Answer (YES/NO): NO